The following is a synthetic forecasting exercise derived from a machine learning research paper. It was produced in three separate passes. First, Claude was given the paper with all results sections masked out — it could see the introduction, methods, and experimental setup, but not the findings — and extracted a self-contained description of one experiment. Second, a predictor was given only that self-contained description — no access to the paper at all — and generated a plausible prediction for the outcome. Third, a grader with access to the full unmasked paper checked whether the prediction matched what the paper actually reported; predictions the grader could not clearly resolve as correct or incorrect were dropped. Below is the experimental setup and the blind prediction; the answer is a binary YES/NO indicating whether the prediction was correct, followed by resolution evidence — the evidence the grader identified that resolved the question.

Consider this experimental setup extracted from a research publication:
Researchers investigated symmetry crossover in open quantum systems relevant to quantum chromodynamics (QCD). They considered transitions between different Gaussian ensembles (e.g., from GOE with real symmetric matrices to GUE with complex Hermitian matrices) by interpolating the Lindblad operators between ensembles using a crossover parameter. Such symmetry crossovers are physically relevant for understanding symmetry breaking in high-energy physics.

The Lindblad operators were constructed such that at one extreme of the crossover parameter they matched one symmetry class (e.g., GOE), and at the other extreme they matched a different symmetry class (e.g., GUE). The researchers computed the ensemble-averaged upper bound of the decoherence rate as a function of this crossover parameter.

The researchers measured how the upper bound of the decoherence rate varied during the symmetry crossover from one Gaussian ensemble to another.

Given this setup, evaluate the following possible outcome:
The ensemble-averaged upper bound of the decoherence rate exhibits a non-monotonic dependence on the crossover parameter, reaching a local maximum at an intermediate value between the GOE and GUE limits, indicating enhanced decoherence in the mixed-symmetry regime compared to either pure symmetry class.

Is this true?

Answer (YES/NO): NO